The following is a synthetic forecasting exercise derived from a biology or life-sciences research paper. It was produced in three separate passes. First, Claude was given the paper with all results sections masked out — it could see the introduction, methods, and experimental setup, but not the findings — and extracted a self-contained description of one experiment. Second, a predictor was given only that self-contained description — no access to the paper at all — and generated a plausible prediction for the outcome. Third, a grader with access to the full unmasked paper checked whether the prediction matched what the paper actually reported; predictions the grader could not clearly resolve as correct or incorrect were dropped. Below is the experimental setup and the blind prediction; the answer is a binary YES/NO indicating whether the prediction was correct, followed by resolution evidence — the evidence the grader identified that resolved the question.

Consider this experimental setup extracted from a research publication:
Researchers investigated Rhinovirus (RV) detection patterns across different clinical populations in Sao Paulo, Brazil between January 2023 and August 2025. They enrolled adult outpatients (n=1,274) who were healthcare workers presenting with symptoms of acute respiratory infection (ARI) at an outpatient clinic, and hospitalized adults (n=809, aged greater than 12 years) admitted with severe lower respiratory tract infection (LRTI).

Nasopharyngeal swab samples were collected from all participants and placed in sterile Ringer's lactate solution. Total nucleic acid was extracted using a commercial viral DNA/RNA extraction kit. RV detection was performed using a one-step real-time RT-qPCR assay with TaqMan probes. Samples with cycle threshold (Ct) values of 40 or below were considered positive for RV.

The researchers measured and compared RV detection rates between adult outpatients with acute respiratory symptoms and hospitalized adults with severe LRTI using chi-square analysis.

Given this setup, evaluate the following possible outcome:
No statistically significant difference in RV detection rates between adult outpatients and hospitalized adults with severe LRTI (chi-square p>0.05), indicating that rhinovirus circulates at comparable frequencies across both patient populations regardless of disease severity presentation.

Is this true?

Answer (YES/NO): NO